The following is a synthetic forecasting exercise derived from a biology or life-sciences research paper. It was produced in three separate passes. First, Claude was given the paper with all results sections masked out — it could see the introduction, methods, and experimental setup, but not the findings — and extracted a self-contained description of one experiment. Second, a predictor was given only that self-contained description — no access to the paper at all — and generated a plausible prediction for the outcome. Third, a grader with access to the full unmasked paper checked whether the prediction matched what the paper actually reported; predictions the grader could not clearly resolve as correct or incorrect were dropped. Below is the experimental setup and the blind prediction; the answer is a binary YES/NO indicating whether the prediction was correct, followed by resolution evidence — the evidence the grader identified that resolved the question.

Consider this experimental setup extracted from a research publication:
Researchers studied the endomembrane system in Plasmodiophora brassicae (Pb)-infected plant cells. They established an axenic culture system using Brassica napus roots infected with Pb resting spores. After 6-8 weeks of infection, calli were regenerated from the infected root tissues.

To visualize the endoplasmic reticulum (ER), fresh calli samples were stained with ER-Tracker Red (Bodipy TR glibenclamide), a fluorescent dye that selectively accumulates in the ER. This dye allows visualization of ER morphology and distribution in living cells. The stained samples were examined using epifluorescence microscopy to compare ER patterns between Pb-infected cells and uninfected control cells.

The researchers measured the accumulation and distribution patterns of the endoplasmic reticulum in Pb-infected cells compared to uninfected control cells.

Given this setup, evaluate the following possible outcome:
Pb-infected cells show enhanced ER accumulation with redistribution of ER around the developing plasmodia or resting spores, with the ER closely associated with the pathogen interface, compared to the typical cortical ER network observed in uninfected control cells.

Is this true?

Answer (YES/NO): YES